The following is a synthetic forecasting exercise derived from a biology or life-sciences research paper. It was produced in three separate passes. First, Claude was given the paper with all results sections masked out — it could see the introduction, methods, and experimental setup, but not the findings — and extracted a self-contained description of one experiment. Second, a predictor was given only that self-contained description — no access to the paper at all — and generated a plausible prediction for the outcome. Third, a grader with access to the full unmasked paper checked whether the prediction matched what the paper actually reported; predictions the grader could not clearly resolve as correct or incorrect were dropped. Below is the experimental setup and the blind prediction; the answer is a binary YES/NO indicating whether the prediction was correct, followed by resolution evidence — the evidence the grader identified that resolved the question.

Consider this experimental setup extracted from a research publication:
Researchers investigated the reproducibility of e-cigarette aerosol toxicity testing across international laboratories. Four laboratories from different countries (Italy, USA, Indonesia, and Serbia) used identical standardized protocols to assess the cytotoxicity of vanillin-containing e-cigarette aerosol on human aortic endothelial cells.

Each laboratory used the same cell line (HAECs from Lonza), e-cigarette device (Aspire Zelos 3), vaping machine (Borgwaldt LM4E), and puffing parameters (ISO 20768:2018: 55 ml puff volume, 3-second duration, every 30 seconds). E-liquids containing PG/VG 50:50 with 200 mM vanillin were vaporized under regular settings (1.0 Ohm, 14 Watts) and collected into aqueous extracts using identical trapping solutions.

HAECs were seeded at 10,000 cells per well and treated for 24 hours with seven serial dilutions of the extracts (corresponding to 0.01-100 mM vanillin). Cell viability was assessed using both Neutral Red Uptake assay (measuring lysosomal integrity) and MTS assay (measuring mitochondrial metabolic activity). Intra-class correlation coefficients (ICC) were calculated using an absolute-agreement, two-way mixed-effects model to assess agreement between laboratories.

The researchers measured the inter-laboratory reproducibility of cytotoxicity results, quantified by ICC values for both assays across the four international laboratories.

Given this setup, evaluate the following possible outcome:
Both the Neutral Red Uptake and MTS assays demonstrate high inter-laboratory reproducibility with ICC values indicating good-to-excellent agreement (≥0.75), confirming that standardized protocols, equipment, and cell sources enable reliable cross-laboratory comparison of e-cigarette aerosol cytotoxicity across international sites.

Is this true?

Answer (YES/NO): NO